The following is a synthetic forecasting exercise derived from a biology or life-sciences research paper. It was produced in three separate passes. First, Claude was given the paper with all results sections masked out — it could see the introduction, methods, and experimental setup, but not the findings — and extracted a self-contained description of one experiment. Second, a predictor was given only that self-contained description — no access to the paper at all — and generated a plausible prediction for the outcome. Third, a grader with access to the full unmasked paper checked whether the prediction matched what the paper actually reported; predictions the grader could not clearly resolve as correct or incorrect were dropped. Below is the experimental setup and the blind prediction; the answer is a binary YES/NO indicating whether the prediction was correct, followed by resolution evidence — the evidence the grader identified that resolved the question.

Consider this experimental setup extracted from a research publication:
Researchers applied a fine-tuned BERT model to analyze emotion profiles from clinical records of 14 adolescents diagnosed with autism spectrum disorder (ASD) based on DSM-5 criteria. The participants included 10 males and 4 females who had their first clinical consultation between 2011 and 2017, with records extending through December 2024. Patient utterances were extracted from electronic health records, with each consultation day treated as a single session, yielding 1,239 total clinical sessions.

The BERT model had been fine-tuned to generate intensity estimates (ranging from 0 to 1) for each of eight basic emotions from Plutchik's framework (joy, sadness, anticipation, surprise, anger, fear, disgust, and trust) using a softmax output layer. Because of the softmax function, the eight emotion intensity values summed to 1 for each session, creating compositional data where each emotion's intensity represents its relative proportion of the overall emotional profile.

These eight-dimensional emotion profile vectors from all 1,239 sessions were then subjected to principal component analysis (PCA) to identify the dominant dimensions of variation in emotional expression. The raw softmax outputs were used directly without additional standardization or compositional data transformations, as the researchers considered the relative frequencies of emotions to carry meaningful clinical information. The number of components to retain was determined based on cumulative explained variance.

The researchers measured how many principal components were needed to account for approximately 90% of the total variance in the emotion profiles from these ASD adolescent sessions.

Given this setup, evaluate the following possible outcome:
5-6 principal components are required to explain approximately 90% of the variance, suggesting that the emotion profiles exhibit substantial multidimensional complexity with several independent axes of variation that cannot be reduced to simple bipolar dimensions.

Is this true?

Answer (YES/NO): NO